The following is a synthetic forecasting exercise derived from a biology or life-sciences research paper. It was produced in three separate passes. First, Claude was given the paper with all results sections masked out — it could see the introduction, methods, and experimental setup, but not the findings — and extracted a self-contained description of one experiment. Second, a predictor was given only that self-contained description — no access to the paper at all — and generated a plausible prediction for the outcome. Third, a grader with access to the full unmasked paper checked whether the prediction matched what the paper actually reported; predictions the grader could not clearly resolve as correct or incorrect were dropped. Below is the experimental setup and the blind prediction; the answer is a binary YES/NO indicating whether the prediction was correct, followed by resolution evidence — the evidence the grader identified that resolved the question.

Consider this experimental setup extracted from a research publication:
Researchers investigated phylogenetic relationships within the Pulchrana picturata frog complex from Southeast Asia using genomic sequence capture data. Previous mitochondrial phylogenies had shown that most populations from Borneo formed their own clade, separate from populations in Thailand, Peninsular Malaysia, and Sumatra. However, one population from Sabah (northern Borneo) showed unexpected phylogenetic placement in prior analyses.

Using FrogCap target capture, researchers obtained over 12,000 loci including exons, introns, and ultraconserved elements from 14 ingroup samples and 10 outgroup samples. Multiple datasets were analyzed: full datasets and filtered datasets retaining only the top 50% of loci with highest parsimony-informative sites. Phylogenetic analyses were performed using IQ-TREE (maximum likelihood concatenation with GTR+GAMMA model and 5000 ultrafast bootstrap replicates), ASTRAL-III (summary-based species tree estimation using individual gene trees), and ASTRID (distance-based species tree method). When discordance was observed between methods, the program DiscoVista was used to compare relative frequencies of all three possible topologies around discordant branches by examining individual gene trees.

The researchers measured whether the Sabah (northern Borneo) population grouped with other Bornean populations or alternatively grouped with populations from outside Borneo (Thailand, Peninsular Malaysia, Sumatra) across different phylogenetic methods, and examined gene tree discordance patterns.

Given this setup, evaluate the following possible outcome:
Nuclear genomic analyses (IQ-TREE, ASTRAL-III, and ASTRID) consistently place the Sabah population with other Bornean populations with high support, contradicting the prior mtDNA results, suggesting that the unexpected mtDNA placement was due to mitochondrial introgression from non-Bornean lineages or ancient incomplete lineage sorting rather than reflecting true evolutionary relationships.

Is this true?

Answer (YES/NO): NO